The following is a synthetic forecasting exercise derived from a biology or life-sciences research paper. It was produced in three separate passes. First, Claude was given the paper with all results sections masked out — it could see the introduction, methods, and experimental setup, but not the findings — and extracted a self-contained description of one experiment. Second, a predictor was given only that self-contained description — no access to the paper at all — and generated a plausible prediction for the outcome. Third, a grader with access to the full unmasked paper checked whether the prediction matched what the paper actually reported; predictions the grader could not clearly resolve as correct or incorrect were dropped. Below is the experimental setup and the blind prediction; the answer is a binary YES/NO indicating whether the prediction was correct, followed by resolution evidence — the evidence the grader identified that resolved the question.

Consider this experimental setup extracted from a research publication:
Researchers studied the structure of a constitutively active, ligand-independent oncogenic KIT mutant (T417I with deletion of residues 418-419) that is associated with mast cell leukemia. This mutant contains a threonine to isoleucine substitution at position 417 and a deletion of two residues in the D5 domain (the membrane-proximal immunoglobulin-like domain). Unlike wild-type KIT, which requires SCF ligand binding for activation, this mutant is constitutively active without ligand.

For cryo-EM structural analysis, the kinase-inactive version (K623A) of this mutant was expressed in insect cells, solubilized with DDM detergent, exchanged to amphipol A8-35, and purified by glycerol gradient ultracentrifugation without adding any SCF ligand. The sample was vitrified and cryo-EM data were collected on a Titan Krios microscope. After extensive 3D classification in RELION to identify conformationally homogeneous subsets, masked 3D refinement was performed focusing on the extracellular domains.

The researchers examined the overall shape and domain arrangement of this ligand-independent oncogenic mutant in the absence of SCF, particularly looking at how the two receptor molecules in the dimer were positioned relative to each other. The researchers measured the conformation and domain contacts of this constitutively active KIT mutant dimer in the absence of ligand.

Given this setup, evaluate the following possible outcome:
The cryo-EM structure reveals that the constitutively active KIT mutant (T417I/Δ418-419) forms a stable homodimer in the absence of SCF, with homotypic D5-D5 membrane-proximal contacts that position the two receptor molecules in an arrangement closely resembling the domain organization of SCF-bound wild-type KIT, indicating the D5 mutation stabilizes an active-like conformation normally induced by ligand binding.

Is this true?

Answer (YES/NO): NO